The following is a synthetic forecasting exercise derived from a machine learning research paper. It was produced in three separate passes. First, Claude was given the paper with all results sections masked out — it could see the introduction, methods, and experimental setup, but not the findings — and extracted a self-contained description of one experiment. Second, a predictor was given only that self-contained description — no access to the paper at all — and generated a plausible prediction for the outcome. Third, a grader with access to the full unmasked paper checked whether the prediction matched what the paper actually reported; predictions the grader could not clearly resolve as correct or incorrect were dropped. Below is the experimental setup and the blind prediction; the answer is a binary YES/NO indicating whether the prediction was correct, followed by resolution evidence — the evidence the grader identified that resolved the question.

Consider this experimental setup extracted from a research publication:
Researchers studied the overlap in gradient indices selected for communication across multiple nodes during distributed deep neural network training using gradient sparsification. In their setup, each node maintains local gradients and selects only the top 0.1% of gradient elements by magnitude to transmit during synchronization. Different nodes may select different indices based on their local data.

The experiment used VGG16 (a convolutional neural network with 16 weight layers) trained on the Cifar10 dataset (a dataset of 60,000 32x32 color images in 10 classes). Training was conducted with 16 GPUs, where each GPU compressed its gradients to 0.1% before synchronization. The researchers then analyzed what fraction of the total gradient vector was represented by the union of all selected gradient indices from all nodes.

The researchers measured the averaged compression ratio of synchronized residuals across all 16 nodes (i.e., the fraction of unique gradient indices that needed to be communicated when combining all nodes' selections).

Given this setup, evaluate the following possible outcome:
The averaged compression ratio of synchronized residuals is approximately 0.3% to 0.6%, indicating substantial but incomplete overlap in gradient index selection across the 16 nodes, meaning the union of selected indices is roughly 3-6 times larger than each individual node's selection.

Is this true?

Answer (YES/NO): NO